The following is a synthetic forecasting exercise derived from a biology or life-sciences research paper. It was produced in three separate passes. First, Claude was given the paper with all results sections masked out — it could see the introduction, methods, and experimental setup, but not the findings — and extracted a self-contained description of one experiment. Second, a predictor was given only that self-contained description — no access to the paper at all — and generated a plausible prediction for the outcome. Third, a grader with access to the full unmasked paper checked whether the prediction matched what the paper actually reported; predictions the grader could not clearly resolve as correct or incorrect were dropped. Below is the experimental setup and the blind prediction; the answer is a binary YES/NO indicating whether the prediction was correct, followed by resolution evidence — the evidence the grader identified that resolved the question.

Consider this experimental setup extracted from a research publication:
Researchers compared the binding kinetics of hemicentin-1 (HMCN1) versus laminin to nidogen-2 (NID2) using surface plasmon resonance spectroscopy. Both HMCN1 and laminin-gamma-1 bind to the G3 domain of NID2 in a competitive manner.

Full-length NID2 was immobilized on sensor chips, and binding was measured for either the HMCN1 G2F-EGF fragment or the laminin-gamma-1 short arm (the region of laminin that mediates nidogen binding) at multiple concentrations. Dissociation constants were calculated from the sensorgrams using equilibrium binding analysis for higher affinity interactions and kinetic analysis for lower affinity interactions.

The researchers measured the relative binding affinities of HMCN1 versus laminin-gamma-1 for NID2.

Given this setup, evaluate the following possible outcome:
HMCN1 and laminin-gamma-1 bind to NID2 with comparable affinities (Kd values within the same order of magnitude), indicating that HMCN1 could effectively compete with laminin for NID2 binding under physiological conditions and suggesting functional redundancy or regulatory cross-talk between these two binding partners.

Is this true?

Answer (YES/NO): NO